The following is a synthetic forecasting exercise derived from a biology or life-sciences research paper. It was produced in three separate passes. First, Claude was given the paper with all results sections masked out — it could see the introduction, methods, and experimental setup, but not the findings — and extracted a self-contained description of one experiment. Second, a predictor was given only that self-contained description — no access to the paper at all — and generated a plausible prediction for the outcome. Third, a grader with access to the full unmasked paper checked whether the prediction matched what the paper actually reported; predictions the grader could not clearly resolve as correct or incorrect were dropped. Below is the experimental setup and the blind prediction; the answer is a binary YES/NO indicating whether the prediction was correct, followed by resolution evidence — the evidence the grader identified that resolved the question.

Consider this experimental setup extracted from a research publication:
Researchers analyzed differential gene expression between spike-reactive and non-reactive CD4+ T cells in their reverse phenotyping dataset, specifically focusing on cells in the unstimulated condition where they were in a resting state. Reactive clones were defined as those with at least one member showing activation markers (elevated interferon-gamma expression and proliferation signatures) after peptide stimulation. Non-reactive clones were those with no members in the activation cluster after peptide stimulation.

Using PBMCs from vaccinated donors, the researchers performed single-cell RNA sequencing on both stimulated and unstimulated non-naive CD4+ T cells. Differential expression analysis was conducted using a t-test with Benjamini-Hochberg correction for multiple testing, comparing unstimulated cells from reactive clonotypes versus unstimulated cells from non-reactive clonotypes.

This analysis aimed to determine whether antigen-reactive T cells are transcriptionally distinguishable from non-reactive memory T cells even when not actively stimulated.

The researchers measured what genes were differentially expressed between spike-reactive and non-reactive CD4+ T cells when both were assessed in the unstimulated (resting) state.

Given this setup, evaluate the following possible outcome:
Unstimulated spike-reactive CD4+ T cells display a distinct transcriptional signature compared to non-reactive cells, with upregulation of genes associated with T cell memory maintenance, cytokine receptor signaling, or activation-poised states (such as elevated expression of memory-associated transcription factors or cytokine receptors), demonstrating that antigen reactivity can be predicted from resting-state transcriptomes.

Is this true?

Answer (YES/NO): NO